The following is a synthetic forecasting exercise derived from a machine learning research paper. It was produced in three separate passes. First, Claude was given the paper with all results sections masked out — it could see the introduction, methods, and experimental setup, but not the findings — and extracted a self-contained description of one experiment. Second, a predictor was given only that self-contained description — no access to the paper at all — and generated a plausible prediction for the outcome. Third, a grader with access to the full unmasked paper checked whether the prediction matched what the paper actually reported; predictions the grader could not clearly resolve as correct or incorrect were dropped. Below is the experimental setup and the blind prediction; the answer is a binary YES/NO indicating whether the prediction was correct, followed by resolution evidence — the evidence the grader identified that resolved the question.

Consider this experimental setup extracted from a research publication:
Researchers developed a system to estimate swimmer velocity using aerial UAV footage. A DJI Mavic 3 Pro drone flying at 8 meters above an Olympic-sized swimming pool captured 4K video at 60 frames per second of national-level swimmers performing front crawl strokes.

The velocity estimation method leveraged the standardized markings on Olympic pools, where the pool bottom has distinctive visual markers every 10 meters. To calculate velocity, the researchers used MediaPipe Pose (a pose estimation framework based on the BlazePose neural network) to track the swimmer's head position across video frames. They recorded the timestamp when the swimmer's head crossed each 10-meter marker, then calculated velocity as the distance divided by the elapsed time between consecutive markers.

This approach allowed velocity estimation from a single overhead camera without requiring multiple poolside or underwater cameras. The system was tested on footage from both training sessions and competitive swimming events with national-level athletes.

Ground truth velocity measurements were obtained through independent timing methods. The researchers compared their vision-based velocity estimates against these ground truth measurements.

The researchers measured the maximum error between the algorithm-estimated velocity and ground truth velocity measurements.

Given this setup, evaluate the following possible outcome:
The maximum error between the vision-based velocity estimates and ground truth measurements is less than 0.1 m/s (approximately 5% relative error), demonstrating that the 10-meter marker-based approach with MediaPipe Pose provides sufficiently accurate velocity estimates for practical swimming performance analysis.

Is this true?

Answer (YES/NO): NO